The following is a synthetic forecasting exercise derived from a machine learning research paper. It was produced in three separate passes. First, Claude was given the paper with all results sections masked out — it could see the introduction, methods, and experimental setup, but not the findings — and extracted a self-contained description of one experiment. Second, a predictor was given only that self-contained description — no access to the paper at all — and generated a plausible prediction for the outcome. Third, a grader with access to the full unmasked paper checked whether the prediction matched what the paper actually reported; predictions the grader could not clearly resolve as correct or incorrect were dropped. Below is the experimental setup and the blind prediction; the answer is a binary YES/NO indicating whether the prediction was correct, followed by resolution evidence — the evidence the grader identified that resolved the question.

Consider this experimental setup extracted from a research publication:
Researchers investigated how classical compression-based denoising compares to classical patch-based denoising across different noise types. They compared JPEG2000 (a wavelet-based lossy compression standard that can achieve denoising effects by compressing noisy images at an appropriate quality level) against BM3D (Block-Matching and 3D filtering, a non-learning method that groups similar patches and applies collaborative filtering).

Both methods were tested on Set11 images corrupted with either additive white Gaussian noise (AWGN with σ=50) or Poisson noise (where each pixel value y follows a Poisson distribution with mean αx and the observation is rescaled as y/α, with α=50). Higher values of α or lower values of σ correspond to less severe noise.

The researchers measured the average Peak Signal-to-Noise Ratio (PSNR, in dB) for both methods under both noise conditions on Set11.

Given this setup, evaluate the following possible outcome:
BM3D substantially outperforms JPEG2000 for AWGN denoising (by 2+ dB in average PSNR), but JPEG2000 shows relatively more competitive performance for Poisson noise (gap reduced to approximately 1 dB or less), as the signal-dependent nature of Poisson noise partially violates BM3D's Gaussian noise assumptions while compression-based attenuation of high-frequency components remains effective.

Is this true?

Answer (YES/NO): NO